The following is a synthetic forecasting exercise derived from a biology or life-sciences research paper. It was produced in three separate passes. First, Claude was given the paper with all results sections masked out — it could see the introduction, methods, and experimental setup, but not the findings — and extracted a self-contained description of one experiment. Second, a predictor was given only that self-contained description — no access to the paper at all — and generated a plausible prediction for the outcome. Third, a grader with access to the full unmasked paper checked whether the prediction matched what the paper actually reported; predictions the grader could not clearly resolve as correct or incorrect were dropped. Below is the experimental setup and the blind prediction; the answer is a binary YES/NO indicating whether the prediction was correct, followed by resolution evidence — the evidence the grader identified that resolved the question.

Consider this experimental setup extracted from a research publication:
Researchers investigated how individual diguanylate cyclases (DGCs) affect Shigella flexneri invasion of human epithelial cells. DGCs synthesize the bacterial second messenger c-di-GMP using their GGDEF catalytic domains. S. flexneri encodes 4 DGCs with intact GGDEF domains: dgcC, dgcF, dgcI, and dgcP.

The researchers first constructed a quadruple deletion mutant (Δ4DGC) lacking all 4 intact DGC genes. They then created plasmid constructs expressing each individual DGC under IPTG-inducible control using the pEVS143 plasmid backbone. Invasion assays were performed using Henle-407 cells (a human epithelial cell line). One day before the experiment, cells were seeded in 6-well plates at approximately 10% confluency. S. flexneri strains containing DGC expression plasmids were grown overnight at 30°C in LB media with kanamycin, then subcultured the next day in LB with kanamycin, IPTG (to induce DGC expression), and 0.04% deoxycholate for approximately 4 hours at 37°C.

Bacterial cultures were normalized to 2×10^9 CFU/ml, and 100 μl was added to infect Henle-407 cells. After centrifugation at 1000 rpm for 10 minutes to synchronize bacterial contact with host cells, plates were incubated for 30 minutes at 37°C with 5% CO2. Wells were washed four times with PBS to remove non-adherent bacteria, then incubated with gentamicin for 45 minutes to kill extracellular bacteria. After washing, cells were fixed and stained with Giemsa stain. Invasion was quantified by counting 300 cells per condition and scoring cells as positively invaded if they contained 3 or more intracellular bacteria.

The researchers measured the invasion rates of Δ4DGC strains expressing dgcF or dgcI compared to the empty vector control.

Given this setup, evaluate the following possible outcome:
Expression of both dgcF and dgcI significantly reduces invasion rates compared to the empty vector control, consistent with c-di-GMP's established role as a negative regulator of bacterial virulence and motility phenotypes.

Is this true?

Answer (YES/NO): YES